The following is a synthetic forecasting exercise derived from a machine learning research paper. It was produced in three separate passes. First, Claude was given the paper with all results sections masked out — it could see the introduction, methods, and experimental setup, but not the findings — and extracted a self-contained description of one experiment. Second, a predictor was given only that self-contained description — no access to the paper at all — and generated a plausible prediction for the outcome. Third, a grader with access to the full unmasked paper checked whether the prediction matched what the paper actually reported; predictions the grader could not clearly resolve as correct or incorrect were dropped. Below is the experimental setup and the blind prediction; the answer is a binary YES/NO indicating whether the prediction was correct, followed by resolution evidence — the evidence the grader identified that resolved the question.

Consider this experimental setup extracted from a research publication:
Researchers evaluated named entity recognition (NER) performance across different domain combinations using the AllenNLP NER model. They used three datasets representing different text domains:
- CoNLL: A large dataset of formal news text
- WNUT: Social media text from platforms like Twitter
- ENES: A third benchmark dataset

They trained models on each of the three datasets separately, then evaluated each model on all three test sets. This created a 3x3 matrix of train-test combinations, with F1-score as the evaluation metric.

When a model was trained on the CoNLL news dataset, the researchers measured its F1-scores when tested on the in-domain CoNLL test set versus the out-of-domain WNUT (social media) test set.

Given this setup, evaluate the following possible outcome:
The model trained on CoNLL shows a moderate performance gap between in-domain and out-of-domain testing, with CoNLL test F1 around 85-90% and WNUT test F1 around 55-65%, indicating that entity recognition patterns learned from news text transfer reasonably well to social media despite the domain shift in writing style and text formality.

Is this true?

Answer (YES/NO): NO